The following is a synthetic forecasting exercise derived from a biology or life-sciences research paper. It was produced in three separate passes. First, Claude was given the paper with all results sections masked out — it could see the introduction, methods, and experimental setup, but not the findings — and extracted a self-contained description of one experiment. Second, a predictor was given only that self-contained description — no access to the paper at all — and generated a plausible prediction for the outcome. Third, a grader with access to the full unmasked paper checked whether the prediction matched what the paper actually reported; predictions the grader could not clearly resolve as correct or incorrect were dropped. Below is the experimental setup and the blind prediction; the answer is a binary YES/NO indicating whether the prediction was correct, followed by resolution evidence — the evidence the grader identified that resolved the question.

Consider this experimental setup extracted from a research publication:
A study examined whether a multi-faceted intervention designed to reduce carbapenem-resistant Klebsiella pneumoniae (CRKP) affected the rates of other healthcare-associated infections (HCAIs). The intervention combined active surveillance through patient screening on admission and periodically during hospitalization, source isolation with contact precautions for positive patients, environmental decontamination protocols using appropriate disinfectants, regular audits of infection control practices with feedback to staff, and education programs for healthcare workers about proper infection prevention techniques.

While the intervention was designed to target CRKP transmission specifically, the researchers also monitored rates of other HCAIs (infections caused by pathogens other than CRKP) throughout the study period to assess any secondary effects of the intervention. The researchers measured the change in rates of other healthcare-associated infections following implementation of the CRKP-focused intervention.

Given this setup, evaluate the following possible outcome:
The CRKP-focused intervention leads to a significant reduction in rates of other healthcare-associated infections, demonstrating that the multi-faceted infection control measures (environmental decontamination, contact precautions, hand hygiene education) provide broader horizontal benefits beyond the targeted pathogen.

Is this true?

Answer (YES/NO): NO